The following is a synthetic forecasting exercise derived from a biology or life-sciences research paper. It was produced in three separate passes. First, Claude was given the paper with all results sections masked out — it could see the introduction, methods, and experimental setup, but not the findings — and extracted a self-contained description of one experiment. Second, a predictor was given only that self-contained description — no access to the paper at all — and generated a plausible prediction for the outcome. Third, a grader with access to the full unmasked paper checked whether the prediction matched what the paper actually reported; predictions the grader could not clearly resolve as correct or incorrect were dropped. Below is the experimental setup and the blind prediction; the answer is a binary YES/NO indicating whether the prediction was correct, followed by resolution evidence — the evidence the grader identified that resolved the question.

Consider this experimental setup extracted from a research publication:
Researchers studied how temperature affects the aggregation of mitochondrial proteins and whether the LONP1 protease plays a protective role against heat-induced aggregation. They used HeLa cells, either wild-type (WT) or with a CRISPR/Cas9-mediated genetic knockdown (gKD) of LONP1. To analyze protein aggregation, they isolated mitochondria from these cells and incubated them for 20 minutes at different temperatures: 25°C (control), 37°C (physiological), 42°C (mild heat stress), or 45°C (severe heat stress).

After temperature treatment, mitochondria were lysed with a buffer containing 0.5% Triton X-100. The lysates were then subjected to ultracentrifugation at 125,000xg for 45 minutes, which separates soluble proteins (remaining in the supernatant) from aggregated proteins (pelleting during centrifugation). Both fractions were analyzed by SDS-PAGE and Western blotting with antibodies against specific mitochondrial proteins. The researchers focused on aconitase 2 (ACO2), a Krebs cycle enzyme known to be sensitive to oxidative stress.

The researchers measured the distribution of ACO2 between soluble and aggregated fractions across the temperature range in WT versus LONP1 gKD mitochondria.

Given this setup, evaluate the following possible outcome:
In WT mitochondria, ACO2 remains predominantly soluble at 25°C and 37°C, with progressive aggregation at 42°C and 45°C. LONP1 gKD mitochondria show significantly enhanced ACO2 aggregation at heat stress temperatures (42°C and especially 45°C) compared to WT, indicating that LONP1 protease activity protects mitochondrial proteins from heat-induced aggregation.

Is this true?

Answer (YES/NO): NO